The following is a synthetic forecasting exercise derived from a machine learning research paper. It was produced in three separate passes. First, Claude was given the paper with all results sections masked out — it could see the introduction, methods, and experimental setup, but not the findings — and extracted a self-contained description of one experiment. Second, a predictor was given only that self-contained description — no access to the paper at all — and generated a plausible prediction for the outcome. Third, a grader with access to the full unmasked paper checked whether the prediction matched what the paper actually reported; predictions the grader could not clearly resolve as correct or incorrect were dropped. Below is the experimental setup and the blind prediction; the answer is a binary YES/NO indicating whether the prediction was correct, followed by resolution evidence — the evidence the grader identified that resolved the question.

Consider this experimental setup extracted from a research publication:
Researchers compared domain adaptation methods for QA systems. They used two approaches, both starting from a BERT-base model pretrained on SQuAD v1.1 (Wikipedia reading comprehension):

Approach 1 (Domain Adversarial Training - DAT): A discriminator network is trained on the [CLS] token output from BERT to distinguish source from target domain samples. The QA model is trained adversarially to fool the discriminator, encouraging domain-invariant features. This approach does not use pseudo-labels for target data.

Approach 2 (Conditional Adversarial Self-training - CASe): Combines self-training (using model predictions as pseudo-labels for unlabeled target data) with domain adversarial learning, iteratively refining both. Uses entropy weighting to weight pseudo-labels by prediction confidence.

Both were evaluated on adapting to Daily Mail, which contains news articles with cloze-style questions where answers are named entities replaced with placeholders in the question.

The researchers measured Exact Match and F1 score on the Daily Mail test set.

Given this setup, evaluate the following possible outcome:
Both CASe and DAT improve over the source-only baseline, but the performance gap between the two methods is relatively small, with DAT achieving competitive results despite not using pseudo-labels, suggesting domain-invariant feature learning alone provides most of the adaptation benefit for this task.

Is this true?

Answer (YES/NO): YES